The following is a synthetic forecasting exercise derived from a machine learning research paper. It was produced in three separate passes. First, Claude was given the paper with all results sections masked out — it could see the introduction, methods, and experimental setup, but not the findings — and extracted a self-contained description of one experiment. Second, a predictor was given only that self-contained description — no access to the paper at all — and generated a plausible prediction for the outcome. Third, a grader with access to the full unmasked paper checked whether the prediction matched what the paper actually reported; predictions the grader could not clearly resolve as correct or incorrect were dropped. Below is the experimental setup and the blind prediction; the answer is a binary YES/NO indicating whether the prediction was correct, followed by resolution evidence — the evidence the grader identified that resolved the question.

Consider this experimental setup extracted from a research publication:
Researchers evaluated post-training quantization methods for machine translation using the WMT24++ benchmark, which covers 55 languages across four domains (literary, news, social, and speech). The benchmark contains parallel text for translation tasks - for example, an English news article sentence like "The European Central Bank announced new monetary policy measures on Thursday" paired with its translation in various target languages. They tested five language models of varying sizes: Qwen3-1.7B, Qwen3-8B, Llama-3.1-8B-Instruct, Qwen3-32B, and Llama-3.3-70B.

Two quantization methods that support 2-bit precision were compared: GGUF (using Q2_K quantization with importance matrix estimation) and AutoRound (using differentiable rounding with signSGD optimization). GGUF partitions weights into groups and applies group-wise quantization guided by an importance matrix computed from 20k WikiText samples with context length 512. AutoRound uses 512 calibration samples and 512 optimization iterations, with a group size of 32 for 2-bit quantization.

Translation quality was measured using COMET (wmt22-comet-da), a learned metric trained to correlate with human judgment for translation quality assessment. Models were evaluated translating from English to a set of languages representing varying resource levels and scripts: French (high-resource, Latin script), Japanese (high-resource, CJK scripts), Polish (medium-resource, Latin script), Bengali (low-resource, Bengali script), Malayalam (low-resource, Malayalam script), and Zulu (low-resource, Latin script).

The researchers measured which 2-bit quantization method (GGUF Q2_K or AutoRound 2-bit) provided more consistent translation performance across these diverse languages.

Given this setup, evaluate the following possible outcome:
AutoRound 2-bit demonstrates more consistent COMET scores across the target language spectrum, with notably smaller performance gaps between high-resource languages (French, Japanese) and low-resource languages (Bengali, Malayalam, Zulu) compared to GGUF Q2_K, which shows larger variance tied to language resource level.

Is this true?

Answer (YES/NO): NO